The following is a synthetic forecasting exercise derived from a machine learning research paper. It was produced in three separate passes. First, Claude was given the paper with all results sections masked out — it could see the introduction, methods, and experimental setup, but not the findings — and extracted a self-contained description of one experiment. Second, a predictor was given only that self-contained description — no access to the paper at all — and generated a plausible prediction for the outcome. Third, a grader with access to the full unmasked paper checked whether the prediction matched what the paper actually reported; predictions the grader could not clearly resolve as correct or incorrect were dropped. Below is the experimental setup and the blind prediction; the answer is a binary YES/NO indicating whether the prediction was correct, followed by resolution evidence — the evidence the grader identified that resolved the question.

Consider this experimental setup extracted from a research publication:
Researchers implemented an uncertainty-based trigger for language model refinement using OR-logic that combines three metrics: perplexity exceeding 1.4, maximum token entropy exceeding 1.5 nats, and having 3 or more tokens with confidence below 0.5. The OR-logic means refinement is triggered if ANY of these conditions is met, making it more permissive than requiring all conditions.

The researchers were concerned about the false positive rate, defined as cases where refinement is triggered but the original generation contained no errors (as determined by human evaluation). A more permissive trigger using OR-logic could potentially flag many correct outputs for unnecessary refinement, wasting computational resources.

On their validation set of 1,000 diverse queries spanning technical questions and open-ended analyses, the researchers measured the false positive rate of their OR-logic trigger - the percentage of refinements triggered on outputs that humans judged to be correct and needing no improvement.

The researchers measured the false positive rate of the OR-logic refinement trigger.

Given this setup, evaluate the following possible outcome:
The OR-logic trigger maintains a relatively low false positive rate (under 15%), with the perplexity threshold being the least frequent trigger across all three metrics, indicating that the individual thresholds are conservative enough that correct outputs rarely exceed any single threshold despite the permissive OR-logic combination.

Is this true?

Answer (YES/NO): NO